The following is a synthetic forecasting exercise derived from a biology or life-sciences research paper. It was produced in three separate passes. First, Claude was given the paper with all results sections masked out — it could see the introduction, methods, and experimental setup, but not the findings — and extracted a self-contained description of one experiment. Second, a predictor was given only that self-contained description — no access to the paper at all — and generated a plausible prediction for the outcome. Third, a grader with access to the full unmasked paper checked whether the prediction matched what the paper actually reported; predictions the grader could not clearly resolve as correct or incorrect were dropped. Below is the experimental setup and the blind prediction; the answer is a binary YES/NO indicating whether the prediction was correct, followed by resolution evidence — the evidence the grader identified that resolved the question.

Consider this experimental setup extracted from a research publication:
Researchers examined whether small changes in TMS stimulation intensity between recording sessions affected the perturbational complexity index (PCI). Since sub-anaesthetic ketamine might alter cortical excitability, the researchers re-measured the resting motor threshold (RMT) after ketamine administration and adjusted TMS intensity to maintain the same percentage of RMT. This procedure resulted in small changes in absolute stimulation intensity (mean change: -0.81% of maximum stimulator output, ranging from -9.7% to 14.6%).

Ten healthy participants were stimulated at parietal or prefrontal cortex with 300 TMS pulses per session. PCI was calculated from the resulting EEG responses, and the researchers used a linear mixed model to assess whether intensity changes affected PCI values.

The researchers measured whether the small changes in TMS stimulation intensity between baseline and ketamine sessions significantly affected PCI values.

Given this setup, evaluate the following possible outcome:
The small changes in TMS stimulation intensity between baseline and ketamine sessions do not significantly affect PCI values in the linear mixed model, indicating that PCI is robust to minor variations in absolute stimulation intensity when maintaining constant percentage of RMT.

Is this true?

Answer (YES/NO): YES